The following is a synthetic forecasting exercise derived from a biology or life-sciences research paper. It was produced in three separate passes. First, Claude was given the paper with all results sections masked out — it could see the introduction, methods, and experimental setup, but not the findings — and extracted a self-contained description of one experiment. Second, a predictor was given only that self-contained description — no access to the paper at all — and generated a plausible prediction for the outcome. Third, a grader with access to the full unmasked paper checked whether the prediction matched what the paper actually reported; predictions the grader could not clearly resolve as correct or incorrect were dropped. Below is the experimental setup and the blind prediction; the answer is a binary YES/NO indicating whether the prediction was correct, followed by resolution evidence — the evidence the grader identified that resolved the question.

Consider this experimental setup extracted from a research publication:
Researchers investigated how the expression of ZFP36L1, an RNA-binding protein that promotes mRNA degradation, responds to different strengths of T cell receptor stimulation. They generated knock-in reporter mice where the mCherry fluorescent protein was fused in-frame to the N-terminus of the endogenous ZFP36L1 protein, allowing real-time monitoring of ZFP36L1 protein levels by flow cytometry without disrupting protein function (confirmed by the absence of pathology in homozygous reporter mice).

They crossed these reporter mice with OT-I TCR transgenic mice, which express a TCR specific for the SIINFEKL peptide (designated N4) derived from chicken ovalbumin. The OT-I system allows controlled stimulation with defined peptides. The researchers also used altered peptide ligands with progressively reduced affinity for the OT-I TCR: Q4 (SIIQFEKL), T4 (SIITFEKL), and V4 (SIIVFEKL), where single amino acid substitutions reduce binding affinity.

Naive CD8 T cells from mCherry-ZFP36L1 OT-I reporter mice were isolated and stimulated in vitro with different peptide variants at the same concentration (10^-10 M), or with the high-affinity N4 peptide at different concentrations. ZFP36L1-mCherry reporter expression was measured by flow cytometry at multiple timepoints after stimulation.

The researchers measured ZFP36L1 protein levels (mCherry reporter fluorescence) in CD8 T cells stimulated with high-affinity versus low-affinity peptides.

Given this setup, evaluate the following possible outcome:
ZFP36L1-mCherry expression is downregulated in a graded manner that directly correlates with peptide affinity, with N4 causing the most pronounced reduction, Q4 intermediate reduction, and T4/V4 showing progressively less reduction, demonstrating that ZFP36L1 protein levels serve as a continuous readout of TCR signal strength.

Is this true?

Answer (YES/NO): NO